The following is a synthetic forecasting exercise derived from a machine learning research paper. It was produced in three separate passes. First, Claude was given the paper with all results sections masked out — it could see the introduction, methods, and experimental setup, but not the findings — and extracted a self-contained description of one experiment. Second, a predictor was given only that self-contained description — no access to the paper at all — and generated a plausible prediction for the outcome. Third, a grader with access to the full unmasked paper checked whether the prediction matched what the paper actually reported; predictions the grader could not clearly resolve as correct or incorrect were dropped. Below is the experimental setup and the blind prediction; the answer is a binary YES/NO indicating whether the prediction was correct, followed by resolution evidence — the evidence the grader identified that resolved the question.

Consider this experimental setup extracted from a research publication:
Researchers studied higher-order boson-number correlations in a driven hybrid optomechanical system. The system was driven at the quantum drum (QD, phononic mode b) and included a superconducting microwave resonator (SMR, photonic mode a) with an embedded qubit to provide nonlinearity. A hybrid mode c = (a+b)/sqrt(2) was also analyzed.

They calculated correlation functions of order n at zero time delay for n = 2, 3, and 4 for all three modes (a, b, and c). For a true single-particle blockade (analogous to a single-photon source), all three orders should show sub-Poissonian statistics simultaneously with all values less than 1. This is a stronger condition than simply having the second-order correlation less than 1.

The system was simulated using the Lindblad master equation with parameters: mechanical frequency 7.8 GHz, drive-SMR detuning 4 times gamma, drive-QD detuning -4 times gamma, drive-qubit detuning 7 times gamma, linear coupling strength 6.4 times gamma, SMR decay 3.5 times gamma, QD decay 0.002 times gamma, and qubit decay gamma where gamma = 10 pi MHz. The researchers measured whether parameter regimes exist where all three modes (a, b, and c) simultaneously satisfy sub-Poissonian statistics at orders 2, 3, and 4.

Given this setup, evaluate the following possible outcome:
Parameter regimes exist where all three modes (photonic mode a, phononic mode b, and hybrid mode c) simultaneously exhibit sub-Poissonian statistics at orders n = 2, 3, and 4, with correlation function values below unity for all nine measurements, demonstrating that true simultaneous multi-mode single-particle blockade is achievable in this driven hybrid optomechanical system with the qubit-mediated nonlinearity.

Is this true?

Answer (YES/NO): YES